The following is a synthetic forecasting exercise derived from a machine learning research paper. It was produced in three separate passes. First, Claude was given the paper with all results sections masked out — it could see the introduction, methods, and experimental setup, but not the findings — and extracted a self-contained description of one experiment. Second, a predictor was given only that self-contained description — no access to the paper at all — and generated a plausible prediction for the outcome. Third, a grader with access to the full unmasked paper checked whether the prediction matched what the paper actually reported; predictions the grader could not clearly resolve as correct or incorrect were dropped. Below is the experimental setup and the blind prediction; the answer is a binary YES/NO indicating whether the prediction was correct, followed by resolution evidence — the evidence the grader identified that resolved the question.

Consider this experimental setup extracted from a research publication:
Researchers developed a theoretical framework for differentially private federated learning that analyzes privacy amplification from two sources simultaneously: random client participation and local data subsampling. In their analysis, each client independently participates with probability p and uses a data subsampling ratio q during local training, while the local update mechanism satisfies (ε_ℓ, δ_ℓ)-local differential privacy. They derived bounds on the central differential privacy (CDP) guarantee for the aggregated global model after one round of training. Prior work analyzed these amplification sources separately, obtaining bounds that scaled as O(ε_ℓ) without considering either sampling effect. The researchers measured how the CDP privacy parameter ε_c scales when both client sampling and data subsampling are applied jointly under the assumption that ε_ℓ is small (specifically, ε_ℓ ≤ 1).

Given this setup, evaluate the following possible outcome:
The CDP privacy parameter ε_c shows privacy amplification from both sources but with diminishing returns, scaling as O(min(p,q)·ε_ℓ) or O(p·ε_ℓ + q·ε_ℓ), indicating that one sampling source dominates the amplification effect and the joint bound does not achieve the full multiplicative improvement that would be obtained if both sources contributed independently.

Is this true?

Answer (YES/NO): NO